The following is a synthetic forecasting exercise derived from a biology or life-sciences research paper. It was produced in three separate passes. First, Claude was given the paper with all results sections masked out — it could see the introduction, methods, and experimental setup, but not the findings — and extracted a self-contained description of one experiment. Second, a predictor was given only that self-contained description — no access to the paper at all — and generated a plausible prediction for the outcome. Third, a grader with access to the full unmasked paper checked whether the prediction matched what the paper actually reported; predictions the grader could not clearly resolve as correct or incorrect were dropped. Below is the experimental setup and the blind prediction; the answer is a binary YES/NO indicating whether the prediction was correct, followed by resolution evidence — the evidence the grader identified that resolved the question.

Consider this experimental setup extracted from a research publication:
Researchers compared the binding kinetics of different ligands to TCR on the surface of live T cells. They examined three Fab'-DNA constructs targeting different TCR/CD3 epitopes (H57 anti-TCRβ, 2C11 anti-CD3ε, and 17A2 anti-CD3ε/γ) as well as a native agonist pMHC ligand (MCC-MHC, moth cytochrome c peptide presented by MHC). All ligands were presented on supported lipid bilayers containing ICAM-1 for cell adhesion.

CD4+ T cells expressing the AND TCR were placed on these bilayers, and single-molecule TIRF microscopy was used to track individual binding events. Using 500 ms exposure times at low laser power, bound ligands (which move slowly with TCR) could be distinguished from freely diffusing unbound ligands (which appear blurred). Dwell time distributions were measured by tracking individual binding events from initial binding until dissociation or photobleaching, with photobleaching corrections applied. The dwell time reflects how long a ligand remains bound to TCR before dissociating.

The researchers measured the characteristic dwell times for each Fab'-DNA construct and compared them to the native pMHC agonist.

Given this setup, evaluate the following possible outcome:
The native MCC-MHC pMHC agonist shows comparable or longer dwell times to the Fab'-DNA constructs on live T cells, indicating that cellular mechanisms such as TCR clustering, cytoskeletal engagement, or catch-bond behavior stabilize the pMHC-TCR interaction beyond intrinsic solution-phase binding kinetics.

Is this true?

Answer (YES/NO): NO